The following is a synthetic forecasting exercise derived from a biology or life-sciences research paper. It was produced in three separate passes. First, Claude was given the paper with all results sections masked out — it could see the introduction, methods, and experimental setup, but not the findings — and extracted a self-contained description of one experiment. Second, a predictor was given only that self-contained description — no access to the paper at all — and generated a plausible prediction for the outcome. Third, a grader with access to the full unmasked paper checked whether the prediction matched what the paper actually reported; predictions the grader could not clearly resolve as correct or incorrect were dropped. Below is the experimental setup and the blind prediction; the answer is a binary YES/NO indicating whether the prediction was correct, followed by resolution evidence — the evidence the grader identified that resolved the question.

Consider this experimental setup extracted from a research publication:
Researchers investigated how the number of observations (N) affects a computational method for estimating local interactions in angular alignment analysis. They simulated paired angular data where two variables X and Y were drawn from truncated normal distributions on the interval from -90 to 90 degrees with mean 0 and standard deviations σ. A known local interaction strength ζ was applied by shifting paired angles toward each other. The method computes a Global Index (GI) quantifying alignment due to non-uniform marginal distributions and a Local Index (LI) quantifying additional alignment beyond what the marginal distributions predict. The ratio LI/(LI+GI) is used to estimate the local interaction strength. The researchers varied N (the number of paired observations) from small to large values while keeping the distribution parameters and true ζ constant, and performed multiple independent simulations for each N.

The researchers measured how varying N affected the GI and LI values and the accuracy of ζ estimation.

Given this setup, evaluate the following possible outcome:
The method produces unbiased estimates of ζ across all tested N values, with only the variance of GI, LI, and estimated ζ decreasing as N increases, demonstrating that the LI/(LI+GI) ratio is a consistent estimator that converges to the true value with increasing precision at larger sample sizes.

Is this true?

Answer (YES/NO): NO